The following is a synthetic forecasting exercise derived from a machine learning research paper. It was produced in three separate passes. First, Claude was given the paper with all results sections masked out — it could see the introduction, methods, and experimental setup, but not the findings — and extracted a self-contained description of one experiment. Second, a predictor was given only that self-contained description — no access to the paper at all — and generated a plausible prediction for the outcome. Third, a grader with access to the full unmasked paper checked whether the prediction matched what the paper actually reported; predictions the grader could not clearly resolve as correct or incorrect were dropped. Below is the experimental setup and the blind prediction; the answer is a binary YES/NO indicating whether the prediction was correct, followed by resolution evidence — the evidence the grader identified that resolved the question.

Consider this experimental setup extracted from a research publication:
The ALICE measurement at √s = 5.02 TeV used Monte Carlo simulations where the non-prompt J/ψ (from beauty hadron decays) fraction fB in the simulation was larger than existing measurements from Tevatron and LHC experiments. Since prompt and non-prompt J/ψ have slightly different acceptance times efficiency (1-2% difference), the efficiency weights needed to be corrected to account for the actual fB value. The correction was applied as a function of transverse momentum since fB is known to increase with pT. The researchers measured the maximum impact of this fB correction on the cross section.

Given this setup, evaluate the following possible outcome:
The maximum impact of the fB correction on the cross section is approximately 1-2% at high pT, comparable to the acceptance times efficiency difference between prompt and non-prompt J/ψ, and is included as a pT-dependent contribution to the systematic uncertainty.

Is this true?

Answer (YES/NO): NO